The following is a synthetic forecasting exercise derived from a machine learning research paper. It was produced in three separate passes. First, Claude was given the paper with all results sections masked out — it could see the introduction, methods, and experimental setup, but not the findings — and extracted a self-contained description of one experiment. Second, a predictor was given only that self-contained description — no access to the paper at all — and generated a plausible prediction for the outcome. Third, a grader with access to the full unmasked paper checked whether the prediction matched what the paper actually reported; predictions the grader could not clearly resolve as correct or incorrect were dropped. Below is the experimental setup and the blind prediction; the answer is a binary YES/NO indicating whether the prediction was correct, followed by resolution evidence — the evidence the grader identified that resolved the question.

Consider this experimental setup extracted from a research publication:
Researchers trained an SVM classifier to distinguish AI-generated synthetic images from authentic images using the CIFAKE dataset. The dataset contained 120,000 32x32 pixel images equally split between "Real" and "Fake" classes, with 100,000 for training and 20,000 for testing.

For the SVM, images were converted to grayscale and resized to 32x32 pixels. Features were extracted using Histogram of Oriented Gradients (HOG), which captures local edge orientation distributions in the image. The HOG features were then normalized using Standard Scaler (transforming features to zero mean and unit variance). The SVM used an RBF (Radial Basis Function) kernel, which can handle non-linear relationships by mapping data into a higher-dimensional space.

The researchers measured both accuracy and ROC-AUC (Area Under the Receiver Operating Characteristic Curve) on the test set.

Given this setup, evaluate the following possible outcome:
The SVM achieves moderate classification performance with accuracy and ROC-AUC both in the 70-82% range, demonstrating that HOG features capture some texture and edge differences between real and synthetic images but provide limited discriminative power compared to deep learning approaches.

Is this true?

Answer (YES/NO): NO